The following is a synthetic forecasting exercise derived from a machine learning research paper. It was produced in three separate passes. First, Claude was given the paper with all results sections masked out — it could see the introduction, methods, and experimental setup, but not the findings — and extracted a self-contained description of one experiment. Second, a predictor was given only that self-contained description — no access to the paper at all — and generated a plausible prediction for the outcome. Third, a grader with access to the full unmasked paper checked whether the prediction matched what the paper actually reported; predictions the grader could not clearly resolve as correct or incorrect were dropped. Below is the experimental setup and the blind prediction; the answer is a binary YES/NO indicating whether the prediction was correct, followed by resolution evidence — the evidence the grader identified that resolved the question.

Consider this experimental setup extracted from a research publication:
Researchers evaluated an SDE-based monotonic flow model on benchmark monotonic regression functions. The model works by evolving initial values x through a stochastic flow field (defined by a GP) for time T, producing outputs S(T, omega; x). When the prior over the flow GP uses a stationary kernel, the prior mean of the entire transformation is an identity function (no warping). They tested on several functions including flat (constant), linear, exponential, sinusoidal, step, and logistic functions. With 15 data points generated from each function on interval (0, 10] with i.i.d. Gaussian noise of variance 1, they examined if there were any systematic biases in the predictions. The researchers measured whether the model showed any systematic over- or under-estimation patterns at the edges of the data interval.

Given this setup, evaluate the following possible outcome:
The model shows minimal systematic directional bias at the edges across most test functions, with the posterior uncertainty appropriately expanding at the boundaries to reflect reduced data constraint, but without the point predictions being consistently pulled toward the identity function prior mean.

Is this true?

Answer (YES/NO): NO